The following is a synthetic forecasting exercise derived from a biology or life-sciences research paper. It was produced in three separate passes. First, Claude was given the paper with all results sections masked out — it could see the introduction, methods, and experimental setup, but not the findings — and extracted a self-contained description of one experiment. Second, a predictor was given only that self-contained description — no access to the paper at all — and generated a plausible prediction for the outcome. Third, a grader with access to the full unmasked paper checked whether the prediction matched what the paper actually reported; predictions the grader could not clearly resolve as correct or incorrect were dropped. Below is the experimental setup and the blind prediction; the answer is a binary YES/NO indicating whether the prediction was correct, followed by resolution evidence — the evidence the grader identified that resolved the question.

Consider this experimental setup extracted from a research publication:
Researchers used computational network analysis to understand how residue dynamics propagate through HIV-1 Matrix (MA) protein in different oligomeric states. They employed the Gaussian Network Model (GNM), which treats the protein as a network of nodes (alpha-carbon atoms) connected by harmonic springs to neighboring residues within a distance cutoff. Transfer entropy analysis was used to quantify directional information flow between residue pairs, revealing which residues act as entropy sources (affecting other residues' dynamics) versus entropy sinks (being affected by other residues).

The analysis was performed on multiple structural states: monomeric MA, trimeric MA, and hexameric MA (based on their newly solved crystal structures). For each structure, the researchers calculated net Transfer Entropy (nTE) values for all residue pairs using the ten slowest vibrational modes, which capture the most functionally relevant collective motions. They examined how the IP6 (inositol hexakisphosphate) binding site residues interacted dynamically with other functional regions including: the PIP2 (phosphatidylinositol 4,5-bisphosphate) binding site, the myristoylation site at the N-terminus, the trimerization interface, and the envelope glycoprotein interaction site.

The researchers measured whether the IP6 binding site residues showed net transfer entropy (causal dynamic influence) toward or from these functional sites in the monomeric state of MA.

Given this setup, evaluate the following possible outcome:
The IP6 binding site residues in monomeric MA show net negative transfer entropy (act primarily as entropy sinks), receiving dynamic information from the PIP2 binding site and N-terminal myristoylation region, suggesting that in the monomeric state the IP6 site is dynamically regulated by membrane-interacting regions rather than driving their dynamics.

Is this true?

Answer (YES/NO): NO